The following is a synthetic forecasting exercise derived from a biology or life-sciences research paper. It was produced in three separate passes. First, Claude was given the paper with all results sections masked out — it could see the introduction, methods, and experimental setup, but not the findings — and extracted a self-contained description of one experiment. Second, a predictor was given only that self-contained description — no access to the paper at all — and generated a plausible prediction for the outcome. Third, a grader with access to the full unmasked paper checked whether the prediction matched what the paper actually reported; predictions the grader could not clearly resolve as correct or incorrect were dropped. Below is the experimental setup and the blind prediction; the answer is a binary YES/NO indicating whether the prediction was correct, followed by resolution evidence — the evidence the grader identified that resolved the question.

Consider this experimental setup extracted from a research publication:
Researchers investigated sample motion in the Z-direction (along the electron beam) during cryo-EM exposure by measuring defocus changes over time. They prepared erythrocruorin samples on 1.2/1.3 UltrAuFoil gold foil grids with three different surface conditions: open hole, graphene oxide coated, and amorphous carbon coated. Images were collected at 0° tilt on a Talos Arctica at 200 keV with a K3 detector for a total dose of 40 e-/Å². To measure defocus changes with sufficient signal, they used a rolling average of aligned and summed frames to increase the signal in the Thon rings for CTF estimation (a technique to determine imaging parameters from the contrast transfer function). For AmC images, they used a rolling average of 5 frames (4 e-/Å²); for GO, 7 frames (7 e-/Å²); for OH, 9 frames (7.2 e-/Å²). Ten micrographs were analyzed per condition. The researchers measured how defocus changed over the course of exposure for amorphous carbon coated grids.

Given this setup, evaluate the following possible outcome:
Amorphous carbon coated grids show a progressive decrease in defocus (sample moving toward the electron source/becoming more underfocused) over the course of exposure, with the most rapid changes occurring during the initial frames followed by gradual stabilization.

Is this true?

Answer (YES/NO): NO